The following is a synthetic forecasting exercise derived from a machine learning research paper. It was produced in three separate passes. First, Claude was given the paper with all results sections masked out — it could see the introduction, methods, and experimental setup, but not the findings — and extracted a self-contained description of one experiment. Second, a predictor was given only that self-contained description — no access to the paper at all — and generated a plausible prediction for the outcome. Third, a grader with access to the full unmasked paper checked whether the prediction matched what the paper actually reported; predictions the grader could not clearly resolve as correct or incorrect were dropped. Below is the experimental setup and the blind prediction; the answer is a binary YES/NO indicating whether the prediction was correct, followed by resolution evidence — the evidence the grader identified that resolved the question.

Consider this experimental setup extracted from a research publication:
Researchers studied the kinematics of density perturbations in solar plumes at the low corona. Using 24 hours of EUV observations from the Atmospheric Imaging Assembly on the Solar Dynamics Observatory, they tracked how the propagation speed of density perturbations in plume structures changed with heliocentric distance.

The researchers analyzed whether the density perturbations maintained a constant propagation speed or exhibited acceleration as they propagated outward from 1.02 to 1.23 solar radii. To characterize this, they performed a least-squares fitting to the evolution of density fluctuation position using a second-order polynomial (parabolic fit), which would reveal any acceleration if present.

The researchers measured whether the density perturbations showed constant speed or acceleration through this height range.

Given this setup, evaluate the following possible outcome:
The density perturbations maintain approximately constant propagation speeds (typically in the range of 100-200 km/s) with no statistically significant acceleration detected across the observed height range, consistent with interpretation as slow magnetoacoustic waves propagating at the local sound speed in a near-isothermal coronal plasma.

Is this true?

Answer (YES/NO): NO